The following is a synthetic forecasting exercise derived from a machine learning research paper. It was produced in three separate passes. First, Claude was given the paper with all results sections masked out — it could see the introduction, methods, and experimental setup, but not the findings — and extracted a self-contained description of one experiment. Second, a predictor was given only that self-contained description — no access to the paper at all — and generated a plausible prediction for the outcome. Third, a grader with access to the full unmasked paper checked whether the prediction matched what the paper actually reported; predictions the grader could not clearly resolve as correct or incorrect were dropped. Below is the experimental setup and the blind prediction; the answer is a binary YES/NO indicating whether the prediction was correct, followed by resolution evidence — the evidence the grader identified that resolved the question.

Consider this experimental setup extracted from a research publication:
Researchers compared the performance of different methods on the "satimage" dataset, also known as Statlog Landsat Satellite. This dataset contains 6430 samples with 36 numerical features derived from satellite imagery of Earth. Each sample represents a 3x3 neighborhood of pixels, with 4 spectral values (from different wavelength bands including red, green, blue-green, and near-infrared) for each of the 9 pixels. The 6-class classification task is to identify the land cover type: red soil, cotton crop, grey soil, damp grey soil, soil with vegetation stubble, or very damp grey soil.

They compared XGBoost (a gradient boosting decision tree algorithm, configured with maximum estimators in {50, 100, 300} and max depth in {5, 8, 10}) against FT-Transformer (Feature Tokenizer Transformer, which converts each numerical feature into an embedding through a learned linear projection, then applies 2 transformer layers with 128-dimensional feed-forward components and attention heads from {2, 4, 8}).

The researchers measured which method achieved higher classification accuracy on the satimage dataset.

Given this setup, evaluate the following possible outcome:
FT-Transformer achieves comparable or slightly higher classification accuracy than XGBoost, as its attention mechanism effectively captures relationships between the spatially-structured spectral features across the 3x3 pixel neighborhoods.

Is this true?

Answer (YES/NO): NO